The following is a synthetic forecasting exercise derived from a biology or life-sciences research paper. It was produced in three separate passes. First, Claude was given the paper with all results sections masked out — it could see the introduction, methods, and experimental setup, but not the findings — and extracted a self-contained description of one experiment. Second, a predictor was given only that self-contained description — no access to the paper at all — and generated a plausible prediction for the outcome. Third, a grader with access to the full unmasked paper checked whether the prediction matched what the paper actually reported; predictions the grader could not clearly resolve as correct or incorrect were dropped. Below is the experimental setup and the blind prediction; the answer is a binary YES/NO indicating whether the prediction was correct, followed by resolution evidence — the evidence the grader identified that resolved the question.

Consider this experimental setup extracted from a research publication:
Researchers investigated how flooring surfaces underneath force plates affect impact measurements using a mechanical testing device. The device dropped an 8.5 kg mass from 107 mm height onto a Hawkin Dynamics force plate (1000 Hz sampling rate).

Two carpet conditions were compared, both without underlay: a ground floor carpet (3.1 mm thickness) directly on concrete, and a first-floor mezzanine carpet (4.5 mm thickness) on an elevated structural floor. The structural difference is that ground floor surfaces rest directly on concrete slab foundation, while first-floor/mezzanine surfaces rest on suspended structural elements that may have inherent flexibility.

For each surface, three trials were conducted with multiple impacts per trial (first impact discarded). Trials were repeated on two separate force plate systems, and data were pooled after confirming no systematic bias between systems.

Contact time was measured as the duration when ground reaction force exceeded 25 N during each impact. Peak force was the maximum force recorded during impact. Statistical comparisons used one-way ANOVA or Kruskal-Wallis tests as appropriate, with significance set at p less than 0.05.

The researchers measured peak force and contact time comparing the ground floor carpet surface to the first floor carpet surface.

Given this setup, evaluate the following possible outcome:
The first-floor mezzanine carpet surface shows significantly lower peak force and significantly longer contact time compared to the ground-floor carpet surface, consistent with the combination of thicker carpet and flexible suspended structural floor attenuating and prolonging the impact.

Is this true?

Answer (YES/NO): YES